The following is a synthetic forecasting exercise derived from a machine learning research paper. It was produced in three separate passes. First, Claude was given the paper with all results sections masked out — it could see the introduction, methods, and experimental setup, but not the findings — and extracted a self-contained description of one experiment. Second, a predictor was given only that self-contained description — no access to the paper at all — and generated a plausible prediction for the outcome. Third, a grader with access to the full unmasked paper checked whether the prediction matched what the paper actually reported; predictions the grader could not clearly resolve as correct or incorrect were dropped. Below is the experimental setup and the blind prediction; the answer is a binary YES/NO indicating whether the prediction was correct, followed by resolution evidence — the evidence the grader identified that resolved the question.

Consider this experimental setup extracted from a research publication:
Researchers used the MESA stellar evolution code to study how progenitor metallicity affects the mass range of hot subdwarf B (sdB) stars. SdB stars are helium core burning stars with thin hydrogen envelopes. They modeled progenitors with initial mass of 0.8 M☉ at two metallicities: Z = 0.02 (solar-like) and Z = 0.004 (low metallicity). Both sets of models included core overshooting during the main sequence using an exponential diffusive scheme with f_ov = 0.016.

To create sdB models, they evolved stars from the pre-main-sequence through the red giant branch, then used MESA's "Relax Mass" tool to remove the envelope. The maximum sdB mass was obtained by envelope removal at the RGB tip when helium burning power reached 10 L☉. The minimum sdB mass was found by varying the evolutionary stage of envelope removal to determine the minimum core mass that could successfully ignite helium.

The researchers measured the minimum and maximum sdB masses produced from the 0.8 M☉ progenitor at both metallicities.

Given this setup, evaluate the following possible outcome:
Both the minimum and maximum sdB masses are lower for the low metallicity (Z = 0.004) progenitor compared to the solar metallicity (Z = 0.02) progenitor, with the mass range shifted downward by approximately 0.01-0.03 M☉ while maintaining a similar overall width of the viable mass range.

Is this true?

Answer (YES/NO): NO